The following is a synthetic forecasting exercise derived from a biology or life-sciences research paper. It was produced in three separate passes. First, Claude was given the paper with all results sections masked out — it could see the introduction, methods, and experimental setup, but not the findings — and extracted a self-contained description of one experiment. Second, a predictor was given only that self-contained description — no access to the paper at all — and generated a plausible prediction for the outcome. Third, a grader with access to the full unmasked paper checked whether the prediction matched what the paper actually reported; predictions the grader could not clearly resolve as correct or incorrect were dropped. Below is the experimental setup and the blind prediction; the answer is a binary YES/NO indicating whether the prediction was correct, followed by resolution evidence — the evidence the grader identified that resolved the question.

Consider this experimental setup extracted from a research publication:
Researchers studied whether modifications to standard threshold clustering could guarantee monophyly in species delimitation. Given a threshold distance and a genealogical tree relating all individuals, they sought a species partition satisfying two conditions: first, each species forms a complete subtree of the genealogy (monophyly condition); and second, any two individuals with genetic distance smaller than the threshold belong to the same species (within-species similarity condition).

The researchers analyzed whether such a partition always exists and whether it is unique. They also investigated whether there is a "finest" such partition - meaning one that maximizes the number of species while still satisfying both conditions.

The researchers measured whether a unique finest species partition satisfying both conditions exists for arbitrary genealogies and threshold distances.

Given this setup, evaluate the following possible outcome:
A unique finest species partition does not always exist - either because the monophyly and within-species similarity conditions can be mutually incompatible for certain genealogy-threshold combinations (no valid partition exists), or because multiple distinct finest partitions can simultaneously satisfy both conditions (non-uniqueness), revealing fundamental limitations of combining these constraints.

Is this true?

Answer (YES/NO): NO